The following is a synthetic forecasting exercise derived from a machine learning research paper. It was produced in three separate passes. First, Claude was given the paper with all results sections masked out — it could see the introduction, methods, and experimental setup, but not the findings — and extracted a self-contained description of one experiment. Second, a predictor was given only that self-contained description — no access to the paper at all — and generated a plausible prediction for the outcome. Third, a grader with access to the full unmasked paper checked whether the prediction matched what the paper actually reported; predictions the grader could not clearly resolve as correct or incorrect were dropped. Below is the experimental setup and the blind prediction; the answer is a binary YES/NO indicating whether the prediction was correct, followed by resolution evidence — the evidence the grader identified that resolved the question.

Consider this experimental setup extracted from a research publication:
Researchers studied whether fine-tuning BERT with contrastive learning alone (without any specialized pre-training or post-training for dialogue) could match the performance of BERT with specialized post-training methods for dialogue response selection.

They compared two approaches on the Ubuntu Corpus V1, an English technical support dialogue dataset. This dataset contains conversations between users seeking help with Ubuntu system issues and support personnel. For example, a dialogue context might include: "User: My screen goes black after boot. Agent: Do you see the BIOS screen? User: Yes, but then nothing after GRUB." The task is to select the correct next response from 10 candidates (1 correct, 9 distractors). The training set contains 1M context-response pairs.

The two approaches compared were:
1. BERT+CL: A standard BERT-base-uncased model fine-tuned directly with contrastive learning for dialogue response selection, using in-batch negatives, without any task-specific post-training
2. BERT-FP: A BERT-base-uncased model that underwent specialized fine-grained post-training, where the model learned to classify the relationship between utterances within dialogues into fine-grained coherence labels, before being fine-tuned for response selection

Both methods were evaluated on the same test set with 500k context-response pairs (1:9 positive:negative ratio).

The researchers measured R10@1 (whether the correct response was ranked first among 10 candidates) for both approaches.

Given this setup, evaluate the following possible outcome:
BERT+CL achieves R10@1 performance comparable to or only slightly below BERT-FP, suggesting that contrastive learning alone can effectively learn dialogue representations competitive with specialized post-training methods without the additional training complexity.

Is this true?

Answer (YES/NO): NO